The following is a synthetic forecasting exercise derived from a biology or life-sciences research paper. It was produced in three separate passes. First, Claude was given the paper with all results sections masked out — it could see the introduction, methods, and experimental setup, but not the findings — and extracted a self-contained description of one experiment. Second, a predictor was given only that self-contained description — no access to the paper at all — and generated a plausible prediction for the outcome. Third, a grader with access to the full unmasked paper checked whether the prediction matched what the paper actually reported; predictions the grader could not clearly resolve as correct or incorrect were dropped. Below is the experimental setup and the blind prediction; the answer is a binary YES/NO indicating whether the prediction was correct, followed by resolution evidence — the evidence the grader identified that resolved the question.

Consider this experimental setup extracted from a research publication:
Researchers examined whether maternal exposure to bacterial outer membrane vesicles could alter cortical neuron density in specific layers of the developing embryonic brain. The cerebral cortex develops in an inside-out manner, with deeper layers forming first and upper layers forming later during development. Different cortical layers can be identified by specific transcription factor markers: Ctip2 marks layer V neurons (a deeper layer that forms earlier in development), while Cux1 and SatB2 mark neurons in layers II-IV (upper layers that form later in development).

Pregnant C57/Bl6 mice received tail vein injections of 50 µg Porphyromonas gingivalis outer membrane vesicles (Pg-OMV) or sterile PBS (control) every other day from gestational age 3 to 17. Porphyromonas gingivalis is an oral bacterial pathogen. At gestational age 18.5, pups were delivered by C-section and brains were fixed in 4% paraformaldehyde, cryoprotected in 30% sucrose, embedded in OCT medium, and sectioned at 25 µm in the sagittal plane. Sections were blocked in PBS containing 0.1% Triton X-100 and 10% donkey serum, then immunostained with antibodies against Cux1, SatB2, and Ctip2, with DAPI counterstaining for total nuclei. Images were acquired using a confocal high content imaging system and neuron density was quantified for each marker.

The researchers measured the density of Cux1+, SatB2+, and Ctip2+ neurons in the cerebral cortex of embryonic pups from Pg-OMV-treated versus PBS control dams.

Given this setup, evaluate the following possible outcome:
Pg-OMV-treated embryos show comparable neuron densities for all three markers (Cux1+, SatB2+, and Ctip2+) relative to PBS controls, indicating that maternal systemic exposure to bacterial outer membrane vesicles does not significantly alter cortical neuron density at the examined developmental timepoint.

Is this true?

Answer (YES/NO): NO